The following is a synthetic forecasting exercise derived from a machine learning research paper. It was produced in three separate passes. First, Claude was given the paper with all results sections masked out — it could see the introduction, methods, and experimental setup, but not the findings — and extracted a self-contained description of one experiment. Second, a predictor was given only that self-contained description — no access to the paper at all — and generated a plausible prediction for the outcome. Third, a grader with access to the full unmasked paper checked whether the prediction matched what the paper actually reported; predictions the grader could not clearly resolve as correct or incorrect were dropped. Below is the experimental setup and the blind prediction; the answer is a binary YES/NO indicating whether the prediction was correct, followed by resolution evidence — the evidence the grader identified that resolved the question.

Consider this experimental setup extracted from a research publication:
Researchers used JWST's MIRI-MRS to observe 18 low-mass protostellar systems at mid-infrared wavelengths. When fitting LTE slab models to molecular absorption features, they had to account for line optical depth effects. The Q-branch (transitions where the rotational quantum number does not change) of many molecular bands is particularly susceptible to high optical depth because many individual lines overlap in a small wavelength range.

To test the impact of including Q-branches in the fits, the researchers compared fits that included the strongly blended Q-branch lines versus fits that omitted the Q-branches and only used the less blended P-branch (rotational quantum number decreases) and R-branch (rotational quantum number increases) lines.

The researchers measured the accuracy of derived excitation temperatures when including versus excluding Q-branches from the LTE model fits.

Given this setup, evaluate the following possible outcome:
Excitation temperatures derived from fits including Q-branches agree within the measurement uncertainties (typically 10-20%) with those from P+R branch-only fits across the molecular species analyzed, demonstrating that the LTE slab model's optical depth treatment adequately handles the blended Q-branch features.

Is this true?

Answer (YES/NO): NO